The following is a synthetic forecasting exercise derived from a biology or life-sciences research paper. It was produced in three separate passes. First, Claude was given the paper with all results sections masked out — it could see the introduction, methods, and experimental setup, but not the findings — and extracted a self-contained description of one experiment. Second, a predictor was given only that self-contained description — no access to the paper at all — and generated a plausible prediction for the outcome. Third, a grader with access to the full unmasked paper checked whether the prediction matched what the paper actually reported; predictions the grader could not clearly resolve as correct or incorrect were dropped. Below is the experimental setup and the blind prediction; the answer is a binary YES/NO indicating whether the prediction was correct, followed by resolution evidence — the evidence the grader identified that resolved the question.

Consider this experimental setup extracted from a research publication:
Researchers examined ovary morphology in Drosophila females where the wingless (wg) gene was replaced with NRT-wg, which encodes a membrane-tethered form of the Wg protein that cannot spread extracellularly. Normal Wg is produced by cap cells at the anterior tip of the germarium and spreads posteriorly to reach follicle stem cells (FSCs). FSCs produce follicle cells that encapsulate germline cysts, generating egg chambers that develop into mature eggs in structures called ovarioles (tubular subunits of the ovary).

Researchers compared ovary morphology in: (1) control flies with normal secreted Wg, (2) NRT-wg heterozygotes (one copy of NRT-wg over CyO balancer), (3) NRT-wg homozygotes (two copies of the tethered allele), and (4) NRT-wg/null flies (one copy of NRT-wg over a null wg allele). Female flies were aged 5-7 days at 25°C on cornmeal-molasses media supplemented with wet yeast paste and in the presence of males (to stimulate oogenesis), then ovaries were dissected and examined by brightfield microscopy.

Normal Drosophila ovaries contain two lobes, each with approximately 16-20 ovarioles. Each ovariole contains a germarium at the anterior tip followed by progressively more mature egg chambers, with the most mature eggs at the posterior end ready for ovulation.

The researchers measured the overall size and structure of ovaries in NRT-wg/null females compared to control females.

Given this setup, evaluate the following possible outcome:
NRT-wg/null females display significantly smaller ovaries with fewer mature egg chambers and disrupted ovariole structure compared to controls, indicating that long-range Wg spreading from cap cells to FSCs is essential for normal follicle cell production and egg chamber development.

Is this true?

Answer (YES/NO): NO